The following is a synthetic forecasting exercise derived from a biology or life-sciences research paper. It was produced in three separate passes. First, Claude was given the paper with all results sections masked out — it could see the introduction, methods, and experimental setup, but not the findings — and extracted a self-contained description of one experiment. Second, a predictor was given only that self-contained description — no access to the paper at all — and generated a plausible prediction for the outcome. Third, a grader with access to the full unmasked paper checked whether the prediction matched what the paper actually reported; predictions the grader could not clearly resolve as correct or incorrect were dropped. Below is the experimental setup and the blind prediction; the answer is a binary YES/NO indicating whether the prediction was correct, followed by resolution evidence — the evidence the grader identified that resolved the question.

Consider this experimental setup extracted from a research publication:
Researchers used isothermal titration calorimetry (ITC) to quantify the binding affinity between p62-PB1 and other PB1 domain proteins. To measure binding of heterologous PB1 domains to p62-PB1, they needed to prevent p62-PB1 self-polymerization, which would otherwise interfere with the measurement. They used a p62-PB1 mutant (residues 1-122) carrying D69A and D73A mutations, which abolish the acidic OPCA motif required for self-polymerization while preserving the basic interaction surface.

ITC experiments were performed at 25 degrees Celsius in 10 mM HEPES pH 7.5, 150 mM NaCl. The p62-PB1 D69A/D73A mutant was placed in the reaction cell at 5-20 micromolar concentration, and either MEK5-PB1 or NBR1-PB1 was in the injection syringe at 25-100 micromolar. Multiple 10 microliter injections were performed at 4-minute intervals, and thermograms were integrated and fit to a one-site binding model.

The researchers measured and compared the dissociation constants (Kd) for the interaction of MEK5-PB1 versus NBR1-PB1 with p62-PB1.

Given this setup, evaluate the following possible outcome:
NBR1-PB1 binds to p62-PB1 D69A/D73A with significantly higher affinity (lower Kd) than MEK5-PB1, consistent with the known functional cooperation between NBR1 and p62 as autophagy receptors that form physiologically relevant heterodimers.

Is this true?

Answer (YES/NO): YES